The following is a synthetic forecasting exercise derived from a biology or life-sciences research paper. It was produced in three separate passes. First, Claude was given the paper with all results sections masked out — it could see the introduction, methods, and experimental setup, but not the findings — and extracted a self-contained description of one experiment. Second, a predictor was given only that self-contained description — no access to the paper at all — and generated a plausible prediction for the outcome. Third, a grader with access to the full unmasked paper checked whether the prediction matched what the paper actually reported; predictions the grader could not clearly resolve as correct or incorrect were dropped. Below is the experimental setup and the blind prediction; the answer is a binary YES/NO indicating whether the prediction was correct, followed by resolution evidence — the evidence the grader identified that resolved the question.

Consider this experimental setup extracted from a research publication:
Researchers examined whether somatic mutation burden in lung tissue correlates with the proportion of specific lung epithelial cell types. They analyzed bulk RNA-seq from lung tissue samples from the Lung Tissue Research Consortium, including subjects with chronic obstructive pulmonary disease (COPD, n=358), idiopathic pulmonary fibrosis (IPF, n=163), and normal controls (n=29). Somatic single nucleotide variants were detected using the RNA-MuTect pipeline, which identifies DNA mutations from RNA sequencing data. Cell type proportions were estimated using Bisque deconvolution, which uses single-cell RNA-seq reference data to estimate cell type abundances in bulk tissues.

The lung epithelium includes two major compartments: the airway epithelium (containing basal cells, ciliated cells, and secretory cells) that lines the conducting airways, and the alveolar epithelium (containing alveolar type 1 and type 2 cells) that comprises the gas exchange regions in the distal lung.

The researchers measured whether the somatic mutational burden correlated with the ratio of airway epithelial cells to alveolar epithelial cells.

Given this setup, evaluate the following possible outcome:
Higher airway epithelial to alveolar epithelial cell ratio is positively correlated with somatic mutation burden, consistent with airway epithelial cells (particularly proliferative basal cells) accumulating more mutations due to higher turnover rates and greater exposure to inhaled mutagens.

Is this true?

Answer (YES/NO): YES